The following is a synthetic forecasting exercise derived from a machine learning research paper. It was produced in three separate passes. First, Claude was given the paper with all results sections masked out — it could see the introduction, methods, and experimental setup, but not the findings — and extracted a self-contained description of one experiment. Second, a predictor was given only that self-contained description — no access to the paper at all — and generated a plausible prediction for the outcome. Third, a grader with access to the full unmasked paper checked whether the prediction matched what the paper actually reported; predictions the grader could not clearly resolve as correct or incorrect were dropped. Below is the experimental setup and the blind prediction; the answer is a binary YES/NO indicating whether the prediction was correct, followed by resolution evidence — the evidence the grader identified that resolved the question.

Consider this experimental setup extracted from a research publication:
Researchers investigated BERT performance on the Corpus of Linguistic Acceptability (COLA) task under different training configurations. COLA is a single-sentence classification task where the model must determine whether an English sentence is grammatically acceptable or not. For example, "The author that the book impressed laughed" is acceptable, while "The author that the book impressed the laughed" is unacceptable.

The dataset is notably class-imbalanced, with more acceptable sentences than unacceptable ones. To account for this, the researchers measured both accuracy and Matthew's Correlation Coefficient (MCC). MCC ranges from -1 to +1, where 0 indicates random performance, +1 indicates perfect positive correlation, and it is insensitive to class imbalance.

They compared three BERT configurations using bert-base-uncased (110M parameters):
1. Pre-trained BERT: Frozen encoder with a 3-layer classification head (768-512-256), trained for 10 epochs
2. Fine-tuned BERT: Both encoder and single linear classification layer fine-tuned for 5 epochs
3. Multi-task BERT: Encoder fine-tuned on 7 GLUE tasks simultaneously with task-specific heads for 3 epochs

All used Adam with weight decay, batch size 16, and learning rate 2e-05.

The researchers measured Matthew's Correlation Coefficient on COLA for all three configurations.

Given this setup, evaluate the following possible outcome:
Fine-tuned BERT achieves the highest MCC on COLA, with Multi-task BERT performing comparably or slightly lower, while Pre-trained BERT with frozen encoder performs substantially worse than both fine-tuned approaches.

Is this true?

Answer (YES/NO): YES